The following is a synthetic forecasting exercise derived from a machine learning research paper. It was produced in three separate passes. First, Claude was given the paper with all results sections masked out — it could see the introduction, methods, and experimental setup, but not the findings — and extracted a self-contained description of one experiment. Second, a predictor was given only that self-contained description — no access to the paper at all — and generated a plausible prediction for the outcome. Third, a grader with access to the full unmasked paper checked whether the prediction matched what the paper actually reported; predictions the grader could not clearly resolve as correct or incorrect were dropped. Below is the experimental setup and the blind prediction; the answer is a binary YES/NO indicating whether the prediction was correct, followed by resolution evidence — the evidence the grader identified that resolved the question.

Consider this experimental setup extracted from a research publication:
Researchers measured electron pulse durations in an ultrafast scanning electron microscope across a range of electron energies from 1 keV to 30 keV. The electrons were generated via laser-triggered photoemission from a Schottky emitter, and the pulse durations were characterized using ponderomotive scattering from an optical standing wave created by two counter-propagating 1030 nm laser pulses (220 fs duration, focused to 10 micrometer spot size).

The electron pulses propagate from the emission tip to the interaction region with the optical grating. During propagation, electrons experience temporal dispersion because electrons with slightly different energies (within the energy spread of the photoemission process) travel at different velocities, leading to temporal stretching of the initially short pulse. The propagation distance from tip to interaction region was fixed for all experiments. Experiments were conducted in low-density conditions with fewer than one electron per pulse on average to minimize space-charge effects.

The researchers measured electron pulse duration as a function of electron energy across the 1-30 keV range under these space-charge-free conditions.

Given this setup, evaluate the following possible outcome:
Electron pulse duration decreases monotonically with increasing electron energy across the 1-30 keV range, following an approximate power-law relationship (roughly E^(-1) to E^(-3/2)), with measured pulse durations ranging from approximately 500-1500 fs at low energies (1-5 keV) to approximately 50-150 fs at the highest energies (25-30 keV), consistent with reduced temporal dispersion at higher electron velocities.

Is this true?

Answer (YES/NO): NO